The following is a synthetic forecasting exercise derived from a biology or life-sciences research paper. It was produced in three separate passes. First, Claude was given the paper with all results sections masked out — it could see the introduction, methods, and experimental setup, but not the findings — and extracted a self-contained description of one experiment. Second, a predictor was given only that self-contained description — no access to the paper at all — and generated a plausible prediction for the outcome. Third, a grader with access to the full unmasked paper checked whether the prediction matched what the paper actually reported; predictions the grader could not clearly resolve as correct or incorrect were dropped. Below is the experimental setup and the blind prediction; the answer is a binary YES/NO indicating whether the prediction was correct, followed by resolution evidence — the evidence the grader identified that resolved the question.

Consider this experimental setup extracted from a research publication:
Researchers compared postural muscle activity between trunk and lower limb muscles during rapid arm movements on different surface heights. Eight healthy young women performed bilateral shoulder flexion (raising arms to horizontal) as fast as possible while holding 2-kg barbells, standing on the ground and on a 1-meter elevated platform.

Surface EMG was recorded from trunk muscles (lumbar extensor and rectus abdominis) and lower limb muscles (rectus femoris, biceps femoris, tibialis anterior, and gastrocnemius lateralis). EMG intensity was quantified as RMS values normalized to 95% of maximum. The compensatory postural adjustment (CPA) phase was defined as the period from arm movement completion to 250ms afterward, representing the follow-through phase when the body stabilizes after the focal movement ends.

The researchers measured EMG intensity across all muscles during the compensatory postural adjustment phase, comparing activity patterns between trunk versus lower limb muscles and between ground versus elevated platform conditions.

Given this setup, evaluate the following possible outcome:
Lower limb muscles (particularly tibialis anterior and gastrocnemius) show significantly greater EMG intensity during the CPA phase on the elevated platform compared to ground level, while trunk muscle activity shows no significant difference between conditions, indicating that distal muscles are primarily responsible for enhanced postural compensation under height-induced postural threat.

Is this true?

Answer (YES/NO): NO